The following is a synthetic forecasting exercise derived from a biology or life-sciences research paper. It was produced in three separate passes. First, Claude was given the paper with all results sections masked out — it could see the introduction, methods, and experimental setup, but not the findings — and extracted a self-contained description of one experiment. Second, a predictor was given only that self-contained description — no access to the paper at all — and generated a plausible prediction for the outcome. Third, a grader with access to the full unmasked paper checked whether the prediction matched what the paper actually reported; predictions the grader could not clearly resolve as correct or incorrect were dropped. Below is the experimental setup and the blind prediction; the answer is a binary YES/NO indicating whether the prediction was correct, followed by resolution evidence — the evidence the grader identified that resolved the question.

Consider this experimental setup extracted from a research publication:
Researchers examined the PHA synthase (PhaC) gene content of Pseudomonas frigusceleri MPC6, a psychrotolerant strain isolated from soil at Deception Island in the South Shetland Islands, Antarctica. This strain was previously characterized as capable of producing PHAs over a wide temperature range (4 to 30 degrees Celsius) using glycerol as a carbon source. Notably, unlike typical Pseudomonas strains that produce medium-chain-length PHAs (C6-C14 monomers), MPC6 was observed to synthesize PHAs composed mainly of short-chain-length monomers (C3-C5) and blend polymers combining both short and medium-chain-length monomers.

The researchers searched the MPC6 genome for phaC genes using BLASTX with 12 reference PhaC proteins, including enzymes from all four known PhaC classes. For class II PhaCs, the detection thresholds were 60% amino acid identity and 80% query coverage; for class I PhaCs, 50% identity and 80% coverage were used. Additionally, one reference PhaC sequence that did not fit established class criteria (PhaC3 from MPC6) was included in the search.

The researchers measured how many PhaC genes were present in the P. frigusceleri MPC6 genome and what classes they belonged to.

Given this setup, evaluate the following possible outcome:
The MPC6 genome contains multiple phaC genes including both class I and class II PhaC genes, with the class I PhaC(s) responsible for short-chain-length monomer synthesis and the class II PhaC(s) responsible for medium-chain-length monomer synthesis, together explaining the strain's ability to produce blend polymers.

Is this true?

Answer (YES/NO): NO